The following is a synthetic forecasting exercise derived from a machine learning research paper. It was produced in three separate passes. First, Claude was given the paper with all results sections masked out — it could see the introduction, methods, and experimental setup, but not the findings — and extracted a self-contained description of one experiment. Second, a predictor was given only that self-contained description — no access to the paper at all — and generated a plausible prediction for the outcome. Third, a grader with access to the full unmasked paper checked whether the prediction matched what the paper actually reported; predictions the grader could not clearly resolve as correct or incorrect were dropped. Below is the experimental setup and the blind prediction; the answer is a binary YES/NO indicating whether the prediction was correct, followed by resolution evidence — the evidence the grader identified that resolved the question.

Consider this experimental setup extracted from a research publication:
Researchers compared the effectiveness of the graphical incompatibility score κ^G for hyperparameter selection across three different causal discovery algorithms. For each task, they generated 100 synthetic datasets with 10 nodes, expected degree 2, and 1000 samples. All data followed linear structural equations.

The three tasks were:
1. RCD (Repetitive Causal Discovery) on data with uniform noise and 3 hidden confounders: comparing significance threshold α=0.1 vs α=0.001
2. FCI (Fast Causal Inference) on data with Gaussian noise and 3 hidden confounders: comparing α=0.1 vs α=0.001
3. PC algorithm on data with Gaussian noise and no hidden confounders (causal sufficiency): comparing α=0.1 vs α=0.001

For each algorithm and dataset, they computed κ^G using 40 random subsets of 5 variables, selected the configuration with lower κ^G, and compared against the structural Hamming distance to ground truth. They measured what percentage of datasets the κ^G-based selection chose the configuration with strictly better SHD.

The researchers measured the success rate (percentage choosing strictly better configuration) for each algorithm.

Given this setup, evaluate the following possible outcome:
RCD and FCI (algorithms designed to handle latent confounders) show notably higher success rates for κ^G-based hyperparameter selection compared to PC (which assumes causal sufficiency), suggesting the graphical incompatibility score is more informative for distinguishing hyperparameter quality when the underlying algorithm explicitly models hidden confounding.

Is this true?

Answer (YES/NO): YES